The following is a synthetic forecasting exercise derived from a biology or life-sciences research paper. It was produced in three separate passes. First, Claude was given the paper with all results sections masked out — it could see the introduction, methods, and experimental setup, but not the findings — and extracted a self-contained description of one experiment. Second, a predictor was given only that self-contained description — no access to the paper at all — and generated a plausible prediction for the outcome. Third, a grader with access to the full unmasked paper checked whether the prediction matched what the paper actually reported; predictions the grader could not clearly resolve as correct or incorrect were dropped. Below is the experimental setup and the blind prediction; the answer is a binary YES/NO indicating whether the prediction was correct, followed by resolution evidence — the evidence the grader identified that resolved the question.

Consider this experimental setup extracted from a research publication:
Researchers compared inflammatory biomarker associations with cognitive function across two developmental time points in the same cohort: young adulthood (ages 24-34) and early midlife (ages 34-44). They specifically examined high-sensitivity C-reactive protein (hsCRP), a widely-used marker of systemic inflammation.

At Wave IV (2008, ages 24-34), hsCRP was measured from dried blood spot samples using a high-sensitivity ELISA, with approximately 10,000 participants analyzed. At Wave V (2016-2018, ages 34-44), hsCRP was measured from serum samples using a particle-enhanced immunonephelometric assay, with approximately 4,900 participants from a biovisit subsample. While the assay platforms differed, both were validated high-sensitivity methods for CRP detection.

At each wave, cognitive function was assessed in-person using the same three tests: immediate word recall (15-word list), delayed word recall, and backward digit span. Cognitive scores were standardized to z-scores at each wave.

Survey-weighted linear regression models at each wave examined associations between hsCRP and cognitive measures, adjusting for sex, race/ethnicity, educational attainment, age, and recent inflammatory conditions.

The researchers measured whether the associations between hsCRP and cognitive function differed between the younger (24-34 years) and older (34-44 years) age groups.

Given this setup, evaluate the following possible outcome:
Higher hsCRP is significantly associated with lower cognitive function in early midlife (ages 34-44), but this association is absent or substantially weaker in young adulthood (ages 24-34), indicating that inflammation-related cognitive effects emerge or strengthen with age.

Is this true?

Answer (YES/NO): NO